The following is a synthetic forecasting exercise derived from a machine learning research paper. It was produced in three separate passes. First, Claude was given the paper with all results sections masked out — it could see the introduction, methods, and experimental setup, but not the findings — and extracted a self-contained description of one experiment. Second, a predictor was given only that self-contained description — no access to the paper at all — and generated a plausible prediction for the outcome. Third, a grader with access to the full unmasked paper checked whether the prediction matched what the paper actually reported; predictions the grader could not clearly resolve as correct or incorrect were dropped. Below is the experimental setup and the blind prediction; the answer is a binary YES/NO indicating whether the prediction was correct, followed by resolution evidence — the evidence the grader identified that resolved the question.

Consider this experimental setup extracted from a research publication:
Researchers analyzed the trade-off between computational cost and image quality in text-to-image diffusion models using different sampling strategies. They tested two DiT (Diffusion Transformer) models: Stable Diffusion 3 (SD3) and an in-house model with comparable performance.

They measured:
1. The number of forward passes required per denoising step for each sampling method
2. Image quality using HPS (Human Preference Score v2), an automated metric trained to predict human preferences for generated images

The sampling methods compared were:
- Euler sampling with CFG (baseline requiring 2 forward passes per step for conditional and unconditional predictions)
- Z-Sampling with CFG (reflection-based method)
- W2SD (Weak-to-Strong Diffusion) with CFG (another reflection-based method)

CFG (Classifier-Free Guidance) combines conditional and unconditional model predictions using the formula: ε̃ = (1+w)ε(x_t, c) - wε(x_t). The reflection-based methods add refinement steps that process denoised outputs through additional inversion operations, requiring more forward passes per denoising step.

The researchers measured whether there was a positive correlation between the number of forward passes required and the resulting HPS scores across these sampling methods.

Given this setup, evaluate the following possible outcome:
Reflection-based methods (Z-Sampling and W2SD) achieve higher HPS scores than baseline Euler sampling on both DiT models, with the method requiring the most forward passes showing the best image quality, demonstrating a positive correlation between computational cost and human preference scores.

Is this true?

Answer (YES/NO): YES